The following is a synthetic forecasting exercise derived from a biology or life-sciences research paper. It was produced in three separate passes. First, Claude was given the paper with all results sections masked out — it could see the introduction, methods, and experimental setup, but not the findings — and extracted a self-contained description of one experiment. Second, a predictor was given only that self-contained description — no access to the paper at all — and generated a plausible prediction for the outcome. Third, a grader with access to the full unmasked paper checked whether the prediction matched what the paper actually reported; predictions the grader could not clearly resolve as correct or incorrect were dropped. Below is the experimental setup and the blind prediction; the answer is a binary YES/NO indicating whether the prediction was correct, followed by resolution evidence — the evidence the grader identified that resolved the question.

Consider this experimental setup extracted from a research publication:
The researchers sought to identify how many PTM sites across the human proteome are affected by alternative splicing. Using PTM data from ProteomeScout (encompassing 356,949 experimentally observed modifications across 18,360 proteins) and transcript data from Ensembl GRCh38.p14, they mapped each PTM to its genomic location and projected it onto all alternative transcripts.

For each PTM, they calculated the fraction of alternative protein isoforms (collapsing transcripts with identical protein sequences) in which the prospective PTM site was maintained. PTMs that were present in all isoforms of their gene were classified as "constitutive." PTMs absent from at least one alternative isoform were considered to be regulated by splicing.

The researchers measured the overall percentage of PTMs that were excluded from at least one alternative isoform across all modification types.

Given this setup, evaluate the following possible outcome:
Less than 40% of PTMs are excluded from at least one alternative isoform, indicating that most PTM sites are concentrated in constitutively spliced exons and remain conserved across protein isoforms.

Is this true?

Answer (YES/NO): YES